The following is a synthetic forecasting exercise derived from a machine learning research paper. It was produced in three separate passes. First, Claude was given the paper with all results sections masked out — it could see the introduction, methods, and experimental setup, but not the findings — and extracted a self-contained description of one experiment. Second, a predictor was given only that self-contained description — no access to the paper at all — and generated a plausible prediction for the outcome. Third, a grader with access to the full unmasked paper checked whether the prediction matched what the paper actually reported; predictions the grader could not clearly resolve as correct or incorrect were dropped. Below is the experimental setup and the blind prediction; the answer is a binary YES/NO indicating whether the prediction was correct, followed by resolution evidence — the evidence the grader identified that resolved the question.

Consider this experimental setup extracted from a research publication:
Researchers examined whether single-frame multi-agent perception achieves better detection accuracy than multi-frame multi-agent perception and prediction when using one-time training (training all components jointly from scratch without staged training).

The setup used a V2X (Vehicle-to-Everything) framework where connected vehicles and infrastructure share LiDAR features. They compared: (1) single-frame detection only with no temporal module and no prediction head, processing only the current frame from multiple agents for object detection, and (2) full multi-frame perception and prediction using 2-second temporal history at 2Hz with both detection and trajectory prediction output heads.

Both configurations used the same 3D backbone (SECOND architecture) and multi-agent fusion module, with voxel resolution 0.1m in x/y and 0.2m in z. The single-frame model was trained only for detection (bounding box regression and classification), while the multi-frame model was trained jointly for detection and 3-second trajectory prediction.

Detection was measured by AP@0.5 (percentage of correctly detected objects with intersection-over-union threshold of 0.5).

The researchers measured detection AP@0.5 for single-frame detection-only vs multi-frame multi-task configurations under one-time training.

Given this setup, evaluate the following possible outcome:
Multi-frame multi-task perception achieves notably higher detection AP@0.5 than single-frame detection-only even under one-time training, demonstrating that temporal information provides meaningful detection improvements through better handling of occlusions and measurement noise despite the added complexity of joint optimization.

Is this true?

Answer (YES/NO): NO